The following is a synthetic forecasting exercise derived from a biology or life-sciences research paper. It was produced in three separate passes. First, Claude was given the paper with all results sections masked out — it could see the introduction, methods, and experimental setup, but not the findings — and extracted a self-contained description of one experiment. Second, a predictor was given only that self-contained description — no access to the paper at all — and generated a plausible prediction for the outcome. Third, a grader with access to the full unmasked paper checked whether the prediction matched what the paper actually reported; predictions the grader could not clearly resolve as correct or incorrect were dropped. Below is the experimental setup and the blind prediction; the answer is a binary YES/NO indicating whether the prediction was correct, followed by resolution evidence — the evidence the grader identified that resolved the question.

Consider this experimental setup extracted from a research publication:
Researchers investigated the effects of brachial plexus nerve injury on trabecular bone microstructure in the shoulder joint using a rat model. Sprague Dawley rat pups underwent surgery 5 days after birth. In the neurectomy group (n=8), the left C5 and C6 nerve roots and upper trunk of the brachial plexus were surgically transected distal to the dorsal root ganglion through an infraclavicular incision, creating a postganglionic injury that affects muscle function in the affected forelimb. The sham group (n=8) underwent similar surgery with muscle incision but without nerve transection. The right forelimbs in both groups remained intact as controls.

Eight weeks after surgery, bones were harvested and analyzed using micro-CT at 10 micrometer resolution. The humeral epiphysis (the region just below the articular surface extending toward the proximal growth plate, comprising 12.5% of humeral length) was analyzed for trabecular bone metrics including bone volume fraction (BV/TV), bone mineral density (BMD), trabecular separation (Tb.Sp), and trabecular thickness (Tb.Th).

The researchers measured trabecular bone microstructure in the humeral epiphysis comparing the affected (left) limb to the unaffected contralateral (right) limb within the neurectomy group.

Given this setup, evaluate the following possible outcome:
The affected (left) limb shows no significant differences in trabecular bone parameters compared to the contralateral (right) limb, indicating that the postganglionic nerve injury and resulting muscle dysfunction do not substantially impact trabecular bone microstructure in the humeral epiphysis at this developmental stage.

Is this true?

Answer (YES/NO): NO